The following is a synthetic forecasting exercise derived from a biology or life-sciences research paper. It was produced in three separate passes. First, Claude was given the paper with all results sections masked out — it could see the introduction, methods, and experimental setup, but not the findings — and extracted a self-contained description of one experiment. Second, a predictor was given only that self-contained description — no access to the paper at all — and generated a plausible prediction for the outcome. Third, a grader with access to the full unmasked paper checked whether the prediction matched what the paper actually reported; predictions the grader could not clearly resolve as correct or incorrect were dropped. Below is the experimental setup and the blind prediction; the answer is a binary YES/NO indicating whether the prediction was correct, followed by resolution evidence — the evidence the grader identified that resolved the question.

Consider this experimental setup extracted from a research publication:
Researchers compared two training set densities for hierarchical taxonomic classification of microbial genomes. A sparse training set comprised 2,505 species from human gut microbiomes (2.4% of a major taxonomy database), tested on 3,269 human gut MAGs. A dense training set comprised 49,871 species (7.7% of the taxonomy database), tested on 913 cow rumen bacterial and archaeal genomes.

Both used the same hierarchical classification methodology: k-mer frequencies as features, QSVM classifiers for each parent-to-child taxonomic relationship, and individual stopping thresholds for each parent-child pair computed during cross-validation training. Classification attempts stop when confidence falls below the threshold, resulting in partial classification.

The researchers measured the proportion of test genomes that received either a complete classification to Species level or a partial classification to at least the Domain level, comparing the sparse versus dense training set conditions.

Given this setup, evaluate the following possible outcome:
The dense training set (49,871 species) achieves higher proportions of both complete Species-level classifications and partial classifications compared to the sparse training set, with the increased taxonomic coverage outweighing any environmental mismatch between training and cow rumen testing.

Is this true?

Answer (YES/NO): NO